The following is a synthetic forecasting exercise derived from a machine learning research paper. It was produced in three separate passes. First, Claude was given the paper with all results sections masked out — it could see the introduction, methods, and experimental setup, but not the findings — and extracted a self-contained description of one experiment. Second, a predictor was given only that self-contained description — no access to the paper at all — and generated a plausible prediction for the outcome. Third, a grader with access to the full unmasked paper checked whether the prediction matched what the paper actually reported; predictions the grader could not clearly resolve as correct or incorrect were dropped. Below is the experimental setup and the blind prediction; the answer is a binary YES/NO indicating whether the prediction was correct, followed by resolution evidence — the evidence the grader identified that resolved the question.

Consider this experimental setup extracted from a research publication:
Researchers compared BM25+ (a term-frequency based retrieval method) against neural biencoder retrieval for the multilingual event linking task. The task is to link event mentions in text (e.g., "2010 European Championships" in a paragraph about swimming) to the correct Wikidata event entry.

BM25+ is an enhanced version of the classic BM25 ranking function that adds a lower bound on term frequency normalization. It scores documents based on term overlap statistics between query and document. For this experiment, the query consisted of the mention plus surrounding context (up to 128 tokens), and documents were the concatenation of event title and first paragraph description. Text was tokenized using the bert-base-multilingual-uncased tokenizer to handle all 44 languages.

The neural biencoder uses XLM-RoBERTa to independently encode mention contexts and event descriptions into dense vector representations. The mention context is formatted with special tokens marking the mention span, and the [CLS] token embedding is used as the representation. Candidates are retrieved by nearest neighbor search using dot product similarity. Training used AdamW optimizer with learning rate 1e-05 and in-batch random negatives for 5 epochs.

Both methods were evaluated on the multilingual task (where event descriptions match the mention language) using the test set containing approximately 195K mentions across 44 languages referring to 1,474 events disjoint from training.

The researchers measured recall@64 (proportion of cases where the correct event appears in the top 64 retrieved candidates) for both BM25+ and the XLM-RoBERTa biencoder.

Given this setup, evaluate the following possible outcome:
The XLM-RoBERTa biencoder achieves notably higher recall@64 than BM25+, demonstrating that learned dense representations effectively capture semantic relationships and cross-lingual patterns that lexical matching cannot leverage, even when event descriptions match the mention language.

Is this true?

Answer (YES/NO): YES